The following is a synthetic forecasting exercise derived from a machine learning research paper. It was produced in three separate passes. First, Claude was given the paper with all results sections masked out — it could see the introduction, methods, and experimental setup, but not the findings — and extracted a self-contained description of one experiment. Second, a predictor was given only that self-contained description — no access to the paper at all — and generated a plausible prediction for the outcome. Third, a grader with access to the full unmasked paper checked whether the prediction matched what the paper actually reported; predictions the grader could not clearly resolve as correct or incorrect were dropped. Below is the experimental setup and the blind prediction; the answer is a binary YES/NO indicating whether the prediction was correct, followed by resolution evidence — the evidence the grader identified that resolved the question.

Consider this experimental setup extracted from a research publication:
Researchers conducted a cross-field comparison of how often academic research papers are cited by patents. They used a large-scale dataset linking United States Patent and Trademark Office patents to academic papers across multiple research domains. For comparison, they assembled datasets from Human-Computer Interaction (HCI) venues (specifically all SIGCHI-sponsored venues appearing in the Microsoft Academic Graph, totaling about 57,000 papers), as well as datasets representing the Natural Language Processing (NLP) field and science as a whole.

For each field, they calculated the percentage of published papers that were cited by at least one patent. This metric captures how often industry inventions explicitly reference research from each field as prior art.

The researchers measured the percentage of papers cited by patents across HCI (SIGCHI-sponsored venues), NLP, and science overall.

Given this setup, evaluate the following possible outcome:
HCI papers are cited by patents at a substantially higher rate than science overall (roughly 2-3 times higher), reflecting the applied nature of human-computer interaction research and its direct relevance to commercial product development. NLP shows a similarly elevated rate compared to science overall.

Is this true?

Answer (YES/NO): NO